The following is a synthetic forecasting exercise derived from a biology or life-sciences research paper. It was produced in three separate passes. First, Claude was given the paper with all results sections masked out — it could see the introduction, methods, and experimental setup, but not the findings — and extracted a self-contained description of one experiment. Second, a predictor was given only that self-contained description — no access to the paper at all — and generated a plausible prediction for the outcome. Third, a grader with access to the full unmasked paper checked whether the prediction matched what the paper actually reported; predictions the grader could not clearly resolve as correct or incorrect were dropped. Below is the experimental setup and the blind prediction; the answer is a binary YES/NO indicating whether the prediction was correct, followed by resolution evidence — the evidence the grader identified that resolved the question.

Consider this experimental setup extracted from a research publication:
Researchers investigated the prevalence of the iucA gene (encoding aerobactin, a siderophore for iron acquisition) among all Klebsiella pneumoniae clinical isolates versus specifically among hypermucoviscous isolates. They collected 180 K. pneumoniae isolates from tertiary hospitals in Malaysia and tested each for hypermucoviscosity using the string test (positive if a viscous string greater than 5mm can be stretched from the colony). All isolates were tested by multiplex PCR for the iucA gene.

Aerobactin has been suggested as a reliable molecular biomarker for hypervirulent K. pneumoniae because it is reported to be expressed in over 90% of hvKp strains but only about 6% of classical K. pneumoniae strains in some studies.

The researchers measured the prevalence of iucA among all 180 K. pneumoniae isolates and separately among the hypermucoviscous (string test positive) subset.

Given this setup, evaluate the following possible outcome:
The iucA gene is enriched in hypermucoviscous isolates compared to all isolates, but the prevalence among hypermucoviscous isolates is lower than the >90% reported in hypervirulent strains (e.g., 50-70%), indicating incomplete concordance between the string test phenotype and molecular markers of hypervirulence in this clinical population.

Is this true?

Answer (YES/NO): YES